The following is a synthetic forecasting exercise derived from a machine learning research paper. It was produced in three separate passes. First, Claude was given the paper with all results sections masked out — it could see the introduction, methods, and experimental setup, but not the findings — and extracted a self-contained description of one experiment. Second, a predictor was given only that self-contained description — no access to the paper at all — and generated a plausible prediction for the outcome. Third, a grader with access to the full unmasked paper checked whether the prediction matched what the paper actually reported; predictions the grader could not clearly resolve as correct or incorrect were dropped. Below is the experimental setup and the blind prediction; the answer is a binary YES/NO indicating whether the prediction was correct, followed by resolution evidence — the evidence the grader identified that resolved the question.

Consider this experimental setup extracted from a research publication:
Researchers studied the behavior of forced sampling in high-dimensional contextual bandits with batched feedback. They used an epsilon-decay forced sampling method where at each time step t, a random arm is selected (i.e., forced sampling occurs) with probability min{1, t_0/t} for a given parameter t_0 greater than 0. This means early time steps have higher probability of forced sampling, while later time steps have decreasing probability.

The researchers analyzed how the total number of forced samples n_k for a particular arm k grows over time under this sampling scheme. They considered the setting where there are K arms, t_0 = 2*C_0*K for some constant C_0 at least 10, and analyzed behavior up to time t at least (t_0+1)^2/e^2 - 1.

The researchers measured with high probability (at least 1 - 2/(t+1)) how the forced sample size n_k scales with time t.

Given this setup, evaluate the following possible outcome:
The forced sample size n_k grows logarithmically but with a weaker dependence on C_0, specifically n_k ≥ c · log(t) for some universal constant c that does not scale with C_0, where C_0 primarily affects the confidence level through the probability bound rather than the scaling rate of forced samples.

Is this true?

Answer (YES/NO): NO